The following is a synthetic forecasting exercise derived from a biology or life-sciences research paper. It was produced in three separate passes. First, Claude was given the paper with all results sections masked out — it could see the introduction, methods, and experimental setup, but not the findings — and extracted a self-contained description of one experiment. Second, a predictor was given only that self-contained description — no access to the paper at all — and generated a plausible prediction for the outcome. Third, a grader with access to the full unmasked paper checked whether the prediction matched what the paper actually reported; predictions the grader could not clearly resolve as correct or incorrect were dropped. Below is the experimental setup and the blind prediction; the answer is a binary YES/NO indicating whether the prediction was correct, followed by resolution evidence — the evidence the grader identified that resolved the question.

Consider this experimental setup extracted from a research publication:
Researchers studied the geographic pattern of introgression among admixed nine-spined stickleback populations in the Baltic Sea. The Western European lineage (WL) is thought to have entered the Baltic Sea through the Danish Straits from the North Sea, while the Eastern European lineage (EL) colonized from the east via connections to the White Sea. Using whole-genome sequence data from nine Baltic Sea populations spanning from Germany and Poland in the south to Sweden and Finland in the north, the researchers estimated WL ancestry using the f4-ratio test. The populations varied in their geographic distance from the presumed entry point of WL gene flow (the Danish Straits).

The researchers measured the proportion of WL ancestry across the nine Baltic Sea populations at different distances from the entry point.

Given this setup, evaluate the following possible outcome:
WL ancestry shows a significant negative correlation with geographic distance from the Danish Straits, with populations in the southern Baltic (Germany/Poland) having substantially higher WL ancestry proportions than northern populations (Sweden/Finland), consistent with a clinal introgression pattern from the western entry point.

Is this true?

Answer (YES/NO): YES